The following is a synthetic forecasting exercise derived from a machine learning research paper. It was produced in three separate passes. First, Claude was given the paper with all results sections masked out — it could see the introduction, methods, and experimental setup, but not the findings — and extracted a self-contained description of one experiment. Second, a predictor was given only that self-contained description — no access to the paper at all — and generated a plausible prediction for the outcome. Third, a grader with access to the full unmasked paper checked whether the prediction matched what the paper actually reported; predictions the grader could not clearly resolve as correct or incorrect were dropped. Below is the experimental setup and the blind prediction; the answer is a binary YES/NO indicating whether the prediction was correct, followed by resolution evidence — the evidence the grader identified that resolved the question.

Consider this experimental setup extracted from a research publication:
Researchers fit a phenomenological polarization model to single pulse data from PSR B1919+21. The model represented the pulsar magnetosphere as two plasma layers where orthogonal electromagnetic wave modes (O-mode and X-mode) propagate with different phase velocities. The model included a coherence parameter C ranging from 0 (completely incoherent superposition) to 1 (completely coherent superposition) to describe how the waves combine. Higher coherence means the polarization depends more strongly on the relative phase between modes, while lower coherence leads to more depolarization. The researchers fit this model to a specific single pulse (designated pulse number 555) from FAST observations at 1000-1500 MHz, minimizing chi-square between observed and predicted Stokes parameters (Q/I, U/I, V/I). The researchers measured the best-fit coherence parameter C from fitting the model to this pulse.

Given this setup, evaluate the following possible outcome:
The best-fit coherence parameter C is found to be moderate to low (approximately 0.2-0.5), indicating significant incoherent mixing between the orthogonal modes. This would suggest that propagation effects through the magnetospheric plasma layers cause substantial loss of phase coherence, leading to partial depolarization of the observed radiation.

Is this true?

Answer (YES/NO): YES